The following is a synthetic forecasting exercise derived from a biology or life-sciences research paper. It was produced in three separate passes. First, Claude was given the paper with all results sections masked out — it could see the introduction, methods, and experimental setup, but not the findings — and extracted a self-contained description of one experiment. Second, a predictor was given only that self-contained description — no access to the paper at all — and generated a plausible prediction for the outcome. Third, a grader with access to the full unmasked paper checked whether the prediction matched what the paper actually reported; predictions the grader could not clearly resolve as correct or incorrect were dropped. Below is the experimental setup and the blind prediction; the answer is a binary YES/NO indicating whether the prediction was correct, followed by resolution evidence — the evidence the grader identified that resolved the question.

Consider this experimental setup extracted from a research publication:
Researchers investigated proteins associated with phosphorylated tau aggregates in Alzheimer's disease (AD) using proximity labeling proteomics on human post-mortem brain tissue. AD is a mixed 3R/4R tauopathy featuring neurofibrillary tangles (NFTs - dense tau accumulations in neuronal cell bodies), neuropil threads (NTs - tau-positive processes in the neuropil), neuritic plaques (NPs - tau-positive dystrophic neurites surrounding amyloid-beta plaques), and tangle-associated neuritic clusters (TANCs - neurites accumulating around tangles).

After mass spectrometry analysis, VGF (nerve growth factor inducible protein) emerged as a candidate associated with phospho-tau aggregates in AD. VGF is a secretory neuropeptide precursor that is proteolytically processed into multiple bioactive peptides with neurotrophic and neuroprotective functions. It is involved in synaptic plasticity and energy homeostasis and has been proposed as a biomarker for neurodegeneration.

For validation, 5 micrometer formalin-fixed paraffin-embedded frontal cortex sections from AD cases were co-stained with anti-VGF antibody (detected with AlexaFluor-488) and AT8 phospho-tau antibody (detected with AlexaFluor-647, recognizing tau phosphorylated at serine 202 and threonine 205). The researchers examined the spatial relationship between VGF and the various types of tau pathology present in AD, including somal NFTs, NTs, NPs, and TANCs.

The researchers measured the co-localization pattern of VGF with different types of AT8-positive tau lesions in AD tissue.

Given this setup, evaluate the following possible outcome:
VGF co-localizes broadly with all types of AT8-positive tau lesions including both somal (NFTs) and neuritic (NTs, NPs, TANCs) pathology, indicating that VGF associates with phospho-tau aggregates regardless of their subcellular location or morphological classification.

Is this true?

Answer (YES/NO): NO